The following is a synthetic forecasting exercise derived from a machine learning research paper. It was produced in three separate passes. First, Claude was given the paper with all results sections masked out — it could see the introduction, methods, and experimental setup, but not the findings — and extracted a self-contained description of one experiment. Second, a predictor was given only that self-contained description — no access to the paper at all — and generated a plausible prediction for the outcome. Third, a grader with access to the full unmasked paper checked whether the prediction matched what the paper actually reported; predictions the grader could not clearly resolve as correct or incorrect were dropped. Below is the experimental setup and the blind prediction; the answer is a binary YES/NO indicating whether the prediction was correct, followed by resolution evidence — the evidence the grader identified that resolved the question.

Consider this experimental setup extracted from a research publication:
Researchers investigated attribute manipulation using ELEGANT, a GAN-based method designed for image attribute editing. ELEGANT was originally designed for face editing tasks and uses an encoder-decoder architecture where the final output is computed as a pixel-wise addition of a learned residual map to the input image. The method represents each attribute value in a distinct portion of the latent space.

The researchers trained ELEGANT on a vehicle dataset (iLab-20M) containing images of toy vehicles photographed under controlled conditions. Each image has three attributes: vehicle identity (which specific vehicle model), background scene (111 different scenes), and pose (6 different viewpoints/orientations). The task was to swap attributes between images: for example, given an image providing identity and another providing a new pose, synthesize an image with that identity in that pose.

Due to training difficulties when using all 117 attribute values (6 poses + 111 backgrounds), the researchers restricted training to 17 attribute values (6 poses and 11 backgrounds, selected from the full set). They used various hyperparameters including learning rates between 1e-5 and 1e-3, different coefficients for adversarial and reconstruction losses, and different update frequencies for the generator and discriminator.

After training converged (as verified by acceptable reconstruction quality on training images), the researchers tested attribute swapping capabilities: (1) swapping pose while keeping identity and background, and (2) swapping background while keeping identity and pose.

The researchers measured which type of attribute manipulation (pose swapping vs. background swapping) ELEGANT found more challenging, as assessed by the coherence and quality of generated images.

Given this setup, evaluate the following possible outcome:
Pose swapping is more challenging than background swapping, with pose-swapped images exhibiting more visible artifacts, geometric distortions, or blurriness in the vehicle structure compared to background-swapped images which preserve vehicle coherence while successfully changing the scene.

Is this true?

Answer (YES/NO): YES